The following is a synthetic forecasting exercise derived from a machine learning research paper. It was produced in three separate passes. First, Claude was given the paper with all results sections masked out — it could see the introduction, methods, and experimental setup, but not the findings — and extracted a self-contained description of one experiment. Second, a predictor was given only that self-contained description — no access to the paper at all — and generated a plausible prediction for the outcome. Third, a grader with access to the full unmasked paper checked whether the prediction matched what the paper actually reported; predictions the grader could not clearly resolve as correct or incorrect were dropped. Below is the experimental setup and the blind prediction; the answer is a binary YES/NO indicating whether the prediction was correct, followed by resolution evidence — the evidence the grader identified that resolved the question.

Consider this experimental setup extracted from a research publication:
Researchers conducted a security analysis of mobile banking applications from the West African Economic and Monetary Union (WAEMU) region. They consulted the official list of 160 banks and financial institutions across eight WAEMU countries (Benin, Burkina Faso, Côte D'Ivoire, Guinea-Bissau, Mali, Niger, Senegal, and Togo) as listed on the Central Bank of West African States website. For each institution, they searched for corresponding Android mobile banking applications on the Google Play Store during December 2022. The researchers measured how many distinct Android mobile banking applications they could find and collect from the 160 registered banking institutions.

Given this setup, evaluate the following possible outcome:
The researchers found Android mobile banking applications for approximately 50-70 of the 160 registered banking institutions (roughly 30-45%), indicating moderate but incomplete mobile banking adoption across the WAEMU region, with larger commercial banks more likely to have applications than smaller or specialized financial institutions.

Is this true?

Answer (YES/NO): YES